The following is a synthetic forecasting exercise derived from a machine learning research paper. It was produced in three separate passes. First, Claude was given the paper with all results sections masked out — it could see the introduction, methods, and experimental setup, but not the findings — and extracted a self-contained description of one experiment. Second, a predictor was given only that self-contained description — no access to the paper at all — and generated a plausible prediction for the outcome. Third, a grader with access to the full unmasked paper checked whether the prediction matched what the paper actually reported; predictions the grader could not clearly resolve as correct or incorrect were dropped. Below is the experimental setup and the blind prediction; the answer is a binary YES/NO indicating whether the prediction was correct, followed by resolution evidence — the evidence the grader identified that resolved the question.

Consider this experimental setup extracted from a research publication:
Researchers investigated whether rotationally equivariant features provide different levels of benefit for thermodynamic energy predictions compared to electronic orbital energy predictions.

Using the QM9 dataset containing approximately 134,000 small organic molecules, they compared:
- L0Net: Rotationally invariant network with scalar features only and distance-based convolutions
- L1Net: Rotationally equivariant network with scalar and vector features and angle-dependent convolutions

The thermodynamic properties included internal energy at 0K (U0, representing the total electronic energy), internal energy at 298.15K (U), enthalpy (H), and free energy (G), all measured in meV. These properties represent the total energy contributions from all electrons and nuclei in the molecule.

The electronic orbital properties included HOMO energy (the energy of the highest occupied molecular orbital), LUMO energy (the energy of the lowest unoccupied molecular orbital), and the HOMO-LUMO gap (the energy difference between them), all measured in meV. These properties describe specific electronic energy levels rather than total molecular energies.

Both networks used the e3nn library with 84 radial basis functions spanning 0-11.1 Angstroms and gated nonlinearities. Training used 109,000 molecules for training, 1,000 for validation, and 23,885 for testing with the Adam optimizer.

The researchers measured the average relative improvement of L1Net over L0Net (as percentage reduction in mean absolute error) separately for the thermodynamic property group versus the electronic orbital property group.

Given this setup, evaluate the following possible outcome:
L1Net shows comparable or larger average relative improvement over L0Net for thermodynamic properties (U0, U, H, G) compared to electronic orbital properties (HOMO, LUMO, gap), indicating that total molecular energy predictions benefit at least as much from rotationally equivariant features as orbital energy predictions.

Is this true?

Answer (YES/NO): YES